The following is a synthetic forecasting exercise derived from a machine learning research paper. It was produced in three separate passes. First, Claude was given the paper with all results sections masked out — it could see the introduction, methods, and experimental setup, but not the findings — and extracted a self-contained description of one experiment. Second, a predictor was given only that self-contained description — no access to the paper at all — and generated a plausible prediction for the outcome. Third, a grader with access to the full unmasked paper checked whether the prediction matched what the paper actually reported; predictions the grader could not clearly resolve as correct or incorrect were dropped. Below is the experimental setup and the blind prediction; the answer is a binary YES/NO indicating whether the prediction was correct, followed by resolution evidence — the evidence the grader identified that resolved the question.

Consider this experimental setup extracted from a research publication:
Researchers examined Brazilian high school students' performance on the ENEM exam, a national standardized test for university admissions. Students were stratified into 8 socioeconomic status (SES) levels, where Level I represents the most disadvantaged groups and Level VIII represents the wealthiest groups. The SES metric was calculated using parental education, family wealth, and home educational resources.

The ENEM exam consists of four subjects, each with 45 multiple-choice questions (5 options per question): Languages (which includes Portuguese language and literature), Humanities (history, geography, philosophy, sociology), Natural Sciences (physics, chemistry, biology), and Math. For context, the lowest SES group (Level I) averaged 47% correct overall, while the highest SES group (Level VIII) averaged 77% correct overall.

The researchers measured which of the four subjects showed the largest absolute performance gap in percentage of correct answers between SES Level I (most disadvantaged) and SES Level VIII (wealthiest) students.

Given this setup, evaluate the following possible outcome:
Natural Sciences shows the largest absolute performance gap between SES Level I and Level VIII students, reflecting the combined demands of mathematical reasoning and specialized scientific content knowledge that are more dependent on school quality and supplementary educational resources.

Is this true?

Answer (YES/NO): NO